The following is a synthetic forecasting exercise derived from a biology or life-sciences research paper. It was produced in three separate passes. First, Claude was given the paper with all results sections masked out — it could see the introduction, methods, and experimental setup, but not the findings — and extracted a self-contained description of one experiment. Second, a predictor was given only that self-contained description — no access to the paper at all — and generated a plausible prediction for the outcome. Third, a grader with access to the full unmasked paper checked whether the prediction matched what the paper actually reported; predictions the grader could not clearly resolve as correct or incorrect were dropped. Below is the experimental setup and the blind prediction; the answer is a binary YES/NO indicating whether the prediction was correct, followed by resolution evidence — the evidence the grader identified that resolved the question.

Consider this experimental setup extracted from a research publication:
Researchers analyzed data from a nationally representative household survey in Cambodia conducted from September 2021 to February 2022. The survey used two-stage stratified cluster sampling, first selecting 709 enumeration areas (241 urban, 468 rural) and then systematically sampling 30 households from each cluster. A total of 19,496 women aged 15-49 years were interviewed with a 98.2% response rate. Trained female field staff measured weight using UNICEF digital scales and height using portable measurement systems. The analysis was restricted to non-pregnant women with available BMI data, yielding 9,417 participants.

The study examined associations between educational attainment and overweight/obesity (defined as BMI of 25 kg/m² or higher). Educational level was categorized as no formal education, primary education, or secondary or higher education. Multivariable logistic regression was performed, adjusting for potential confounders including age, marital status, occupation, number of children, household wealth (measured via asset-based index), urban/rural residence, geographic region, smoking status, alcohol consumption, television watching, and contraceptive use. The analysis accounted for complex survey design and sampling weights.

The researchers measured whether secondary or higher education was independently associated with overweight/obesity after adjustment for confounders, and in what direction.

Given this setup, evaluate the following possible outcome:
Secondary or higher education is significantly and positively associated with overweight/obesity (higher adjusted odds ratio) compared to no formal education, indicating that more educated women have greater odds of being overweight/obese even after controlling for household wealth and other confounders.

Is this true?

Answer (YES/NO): NO